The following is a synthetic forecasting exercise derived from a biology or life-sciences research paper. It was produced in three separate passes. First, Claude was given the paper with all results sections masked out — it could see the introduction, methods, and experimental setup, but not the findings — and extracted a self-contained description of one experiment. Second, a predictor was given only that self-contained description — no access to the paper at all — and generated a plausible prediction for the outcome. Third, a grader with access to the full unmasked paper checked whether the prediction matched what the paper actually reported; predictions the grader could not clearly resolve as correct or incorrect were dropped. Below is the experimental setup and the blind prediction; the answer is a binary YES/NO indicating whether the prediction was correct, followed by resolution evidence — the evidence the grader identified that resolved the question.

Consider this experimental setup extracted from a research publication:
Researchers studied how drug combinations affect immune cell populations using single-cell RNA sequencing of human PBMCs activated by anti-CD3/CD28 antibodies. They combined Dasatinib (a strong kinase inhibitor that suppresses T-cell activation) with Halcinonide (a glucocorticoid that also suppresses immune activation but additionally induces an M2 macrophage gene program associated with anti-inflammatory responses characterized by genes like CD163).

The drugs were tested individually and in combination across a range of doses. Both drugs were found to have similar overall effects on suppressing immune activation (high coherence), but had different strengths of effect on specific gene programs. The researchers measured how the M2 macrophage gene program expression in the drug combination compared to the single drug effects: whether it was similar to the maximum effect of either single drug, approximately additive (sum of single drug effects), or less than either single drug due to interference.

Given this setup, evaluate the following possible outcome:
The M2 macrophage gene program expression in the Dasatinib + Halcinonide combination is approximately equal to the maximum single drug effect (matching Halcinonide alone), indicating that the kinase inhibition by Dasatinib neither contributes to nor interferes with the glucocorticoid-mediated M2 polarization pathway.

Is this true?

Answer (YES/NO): NO